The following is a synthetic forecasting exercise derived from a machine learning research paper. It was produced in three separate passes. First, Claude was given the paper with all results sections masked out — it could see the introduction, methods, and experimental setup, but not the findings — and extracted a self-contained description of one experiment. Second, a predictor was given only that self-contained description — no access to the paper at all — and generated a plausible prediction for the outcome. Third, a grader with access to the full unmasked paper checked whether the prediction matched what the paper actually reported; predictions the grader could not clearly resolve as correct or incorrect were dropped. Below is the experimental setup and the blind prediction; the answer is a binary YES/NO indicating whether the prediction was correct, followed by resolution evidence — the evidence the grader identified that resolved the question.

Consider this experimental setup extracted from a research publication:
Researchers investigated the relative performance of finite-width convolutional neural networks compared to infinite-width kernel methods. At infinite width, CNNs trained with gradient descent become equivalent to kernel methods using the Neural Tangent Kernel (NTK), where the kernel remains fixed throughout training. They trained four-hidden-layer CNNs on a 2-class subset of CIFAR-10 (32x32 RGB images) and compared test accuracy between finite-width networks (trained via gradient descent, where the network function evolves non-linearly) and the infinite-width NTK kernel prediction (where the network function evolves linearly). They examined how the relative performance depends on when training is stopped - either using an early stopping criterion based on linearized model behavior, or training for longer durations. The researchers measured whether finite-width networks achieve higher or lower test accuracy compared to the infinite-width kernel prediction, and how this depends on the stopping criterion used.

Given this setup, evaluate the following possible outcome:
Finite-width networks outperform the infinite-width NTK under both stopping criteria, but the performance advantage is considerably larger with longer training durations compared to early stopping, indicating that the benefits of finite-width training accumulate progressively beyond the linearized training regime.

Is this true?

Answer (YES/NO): NO